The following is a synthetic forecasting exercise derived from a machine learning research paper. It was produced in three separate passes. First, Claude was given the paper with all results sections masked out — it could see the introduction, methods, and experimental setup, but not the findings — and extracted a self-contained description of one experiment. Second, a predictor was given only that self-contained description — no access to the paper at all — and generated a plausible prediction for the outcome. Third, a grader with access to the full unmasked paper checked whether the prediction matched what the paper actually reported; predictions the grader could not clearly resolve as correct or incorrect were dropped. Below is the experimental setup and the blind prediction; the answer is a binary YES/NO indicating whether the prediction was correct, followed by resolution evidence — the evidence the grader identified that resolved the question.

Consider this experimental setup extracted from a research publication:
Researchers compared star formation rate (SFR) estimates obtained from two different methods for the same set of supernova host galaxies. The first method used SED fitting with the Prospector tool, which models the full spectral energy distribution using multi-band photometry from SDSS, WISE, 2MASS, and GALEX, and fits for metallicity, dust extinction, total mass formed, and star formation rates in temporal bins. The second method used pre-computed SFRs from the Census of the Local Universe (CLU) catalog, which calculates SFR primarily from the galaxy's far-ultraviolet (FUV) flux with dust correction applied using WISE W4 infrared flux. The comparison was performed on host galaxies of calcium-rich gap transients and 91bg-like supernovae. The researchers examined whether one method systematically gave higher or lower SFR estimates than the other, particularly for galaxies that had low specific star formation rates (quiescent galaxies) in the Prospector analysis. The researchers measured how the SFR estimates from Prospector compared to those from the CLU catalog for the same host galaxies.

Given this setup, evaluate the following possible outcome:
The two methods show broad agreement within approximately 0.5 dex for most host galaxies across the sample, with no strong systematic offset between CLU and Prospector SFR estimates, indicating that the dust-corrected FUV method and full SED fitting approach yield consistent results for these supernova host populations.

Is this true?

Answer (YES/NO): NO